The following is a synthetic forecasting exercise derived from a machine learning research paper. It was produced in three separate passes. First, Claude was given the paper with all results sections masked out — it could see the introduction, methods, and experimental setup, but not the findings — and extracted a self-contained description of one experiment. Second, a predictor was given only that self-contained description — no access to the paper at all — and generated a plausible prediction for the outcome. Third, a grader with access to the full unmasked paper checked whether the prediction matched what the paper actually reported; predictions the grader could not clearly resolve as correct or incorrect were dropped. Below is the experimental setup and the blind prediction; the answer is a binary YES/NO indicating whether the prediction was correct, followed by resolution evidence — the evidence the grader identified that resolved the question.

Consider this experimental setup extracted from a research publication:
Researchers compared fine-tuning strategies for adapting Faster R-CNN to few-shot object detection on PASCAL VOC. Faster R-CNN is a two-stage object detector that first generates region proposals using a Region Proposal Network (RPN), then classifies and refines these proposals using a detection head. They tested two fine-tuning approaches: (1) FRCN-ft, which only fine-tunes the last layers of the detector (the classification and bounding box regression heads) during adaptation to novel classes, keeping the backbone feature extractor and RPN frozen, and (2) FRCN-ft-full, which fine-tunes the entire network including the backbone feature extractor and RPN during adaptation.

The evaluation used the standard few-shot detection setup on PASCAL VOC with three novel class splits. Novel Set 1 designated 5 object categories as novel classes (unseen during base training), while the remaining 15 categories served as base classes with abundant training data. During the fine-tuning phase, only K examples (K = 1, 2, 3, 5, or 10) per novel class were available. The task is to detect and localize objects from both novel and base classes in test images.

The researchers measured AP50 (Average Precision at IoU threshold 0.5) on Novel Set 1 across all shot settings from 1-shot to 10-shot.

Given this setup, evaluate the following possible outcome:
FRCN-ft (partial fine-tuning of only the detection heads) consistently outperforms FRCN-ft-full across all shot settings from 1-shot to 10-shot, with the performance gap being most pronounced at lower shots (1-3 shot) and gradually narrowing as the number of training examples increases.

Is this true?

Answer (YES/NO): NO